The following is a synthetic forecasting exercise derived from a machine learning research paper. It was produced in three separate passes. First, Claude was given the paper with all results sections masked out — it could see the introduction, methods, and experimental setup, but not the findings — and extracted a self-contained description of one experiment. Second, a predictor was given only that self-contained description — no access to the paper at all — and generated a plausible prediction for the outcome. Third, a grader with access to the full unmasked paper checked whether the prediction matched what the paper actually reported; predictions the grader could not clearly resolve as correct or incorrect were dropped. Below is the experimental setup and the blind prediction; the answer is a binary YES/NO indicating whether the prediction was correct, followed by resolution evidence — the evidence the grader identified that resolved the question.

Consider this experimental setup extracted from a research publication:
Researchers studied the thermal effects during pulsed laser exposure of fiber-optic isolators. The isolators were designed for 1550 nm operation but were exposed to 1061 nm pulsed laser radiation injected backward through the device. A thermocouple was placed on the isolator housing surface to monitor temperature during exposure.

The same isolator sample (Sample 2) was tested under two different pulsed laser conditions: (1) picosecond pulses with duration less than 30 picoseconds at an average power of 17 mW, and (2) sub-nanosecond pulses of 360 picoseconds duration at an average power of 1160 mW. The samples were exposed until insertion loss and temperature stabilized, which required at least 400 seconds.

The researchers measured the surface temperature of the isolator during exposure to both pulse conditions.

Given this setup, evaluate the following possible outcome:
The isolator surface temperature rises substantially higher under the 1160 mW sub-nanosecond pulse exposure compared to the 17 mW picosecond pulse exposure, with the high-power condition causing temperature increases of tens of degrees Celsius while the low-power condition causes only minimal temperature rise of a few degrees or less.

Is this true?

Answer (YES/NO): YES